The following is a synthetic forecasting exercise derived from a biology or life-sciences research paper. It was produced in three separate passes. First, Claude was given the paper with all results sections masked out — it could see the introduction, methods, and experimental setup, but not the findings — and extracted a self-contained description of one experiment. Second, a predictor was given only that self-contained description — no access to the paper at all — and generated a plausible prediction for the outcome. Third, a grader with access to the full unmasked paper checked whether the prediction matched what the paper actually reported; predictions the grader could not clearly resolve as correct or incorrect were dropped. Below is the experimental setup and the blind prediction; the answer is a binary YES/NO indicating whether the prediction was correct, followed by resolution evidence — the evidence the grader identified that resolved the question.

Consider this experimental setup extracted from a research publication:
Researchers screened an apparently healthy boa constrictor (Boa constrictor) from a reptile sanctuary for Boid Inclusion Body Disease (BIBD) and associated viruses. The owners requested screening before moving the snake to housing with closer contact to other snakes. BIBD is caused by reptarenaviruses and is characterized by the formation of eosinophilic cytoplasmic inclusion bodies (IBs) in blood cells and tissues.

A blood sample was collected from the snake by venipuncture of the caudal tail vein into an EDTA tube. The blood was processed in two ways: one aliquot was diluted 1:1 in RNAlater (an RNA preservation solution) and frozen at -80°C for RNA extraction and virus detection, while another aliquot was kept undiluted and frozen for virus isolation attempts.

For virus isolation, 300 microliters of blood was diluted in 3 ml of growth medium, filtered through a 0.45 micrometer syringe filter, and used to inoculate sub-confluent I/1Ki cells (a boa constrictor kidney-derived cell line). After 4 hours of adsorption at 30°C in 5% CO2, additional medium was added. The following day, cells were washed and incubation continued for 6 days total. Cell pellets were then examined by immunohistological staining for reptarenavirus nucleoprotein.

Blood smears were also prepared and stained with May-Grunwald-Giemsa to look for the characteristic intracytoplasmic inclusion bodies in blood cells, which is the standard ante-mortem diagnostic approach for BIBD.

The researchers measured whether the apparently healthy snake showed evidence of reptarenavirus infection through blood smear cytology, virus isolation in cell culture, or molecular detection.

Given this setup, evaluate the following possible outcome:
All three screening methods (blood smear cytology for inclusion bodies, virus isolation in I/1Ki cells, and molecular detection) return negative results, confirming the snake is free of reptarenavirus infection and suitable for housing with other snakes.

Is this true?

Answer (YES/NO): NO